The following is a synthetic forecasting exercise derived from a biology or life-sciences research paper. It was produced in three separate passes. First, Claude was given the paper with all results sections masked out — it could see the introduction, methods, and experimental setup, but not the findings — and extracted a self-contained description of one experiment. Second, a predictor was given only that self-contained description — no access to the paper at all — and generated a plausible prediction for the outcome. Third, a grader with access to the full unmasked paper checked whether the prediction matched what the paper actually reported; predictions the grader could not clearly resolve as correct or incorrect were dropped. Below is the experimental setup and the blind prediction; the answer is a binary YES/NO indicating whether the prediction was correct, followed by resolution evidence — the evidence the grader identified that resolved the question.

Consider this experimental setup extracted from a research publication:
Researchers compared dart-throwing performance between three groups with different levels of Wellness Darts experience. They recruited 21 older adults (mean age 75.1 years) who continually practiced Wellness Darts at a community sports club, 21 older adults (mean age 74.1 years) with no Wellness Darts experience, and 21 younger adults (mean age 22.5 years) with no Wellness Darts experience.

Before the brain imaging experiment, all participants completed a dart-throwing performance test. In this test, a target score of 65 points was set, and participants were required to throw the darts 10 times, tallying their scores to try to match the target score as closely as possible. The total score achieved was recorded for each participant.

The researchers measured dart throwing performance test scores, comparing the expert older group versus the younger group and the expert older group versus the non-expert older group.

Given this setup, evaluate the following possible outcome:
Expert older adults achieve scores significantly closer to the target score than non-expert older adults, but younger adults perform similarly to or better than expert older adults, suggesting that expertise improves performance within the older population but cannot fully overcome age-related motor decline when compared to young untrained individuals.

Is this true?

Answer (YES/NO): NO